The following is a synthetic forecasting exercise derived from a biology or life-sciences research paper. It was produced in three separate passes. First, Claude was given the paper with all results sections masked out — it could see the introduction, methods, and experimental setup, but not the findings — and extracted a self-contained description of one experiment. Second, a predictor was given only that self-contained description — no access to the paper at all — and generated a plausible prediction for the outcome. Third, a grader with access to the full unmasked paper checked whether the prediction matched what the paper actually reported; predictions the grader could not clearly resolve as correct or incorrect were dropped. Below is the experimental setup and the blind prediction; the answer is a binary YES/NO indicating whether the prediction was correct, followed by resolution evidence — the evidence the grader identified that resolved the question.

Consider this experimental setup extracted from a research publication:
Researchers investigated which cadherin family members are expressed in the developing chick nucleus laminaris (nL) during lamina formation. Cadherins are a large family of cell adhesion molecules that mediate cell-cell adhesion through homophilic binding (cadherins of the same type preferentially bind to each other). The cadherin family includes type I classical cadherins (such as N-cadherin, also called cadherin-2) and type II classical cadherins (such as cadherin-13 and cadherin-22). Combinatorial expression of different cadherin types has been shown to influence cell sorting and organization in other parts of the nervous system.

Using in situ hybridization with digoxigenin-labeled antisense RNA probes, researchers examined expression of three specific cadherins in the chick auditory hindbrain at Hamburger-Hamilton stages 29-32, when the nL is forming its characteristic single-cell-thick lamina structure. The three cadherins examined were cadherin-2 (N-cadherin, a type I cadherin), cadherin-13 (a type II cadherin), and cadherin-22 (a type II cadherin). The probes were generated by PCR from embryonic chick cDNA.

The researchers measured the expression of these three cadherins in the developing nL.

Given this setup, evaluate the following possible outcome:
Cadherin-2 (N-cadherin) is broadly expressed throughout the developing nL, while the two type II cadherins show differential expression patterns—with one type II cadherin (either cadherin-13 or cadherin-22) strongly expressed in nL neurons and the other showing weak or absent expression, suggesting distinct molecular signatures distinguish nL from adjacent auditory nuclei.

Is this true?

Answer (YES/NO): NO